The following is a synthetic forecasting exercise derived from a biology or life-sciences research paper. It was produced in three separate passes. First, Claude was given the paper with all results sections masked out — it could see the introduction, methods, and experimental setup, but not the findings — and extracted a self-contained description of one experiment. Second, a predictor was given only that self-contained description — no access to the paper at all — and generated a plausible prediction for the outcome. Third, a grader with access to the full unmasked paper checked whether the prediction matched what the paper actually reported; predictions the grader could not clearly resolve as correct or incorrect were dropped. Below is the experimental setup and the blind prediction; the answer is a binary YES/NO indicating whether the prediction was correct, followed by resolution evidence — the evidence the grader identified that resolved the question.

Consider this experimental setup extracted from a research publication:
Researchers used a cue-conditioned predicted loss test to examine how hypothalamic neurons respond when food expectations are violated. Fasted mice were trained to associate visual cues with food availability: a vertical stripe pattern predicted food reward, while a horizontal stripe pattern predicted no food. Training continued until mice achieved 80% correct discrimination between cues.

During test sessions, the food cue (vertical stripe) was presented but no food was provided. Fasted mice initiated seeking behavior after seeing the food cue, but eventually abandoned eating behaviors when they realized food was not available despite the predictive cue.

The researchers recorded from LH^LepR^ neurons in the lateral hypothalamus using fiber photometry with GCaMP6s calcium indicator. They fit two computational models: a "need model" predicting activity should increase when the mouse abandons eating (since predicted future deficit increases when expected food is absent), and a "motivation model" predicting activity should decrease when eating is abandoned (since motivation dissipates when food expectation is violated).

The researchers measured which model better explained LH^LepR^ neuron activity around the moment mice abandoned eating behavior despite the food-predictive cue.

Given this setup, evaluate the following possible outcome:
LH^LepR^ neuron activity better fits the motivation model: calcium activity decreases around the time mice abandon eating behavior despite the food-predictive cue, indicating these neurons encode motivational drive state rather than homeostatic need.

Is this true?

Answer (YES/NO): YES